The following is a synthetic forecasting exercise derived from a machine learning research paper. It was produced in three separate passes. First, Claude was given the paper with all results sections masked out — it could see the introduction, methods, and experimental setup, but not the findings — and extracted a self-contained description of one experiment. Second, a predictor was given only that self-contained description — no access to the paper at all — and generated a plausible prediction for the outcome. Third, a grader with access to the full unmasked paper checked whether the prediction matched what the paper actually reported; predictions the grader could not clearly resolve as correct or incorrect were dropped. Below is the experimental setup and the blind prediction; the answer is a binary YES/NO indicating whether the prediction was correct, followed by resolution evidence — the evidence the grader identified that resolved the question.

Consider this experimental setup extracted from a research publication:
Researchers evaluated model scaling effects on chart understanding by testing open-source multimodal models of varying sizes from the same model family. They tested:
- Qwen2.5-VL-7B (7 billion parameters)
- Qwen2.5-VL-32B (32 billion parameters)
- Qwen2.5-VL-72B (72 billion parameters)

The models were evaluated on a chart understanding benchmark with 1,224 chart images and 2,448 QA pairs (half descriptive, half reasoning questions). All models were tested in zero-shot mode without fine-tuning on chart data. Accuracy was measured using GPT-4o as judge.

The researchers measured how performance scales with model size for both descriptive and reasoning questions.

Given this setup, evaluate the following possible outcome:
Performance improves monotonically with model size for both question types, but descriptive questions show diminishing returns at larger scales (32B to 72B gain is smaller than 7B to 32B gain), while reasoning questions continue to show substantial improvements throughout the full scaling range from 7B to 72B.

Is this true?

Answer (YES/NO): NO